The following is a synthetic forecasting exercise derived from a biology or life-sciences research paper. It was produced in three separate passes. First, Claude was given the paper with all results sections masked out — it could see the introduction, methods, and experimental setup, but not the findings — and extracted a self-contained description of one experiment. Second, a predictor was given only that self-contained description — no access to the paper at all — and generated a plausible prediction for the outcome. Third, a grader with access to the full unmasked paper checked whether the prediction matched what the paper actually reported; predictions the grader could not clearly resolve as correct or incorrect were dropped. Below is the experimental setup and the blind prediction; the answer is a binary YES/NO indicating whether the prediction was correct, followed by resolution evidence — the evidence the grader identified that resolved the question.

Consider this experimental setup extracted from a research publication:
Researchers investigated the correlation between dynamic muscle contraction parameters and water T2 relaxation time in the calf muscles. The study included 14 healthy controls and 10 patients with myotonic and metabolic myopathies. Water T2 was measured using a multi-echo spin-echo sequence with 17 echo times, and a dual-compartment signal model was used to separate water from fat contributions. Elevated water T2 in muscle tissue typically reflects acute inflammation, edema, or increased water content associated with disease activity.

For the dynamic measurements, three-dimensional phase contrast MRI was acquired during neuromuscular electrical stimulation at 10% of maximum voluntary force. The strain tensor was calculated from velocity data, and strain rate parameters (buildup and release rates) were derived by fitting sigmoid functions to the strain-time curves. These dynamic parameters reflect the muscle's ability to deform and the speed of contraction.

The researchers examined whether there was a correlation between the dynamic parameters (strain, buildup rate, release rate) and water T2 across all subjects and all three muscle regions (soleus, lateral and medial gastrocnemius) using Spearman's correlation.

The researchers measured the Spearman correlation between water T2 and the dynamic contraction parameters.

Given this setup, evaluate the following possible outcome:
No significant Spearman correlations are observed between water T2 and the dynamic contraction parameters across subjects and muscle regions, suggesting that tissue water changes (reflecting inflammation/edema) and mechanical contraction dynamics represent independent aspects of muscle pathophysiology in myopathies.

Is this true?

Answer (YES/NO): YES